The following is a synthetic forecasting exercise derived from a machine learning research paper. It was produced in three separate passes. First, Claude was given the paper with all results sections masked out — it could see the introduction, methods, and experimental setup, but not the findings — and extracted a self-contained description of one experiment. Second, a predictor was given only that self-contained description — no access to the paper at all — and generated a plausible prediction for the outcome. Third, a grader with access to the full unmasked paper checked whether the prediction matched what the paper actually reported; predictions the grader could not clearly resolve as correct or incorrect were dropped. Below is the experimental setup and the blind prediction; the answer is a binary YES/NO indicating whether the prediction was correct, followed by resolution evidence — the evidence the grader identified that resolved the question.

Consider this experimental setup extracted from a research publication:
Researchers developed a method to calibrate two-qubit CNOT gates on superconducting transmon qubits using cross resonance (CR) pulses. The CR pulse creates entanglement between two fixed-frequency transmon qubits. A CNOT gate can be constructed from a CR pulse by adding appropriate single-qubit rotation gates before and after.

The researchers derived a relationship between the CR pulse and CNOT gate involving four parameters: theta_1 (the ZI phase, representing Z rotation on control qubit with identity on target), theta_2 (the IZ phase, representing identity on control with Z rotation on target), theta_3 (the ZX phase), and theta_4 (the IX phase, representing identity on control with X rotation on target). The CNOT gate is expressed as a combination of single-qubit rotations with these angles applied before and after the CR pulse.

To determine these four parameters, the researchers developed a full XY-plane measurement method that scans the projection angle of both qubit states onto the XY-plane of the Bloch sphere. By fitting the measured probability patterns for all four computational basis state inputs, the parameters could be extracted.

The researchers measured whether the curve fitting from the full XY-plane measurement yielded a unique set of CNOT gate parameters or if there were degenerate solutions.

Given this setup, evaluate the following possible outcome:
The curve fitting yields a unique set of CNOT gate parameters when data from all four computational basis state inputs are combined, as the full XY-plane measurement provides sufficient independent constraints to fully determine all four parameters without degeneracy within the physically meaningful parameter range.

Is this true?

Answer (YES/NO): NO